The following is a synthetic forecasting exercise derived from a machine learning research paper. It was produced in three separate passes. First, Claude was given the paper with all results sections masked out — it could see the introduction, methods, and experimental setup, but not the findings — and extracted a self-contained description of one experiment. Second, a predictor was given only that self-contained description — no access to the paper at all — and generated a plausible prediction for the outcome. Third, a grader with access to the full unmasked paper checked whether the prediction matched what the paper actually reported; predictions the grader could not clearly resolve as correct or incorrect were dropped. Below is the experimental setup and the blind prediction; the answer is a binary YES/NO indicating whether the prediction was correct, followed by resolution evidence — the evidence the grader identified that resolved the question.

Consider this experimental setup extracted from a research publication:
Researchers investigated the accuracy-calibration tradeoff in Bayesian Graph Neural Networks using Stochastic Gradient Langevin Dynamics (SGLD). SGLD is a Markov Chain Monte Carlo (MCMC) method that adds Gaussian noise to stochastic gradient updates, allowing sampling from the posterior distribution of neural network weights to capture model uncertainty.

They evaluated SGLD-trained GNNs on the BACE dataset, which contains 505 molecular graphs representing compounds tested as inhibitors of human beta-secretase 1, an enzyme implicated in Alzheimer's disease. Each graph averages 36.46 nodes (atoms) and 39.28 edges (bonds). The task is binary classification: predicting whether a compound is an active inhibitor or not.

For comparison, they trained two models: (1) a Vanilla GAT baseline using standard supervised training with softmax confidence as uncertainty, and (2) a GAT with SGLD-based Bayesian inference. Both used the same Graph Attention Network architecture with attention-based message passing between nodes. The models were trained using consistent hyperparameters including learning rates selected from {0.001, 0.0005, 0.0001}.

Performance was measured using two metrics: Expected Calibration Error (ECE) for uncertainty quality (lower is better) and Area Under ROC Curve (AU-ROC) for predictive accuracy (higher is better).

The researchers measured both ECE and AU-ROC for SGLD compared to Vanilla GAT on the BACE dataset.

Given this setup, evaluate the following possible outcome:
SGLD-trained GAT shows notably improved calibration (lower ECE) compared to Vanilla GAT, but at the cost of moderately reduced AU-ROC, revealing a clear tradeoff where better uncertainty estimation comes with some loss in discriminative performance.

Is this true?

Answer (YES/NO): NO